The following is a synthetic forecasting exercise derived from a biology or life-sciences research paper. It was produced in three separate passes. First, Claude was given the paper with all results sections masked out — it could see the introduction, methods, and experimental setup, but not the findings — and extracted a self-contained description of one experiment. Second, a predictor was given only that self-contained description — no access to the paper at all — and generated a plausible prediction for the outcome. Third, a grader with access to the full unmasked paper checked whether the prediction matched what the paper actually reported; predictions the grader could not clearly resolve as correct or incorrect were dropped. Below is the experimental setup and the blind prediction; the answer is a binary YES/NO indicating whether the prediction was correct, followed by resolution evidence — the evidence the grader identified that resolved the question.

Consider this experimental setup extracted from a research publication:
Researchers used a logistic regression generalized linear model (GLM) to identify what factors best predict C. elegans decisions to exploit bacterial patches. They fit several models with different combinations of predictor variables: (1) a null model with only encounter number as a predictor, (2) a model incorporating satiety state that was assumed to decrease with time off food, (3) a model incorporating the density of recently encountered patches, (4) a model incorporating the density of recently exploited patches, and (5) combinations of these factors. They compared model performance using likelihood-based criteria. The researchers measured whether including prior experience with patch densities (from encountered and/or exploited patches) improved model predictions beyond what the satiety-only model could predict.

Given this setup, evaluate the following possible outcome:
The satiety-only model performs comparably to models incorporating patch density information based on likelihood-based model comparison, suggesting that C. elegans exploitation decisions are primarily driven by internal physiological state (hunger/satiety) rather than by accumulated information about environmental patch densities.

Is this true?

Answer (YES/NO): NO